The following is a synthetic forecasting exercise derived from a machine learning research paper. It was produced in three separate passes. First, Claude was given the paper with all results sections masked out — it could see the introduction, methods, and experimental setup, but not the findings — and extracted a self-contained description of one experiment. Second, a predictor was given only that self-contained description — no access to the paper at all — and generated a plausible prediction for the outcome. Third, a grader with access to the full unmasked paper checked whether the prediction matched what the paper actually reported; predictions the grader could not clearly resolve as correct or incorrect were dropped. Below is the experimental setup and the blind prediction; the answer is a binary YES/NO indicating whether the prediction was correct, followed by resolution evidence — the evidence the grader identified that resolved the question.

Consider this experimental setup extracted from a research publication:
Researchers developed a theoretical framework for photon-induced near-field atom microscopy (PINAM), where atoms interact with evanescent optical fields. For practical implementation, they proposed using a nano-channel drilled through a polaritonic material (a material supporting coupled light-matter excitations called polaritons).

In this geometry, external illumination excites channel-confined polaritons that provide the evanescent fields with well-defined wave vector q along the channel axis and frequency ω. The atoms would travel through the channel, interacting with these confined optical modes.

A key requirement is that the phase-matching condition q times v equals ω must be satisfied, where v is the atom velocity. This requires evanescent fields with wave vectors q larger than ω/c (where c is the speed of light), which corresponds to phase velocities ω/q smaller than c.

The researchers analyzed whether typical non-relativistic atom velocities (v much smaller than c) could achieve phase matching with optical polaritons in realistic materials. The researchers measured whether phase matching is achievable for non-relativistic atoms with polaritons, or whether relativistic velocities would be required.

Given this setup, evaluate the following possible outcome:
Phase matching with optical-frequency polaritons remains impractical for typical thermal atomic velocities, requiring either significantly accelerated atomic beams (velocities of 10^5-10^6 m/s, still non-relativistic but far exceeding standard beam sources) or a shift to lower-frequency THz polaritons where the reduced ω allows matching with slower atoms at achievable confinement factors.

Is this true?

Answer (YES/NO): YES